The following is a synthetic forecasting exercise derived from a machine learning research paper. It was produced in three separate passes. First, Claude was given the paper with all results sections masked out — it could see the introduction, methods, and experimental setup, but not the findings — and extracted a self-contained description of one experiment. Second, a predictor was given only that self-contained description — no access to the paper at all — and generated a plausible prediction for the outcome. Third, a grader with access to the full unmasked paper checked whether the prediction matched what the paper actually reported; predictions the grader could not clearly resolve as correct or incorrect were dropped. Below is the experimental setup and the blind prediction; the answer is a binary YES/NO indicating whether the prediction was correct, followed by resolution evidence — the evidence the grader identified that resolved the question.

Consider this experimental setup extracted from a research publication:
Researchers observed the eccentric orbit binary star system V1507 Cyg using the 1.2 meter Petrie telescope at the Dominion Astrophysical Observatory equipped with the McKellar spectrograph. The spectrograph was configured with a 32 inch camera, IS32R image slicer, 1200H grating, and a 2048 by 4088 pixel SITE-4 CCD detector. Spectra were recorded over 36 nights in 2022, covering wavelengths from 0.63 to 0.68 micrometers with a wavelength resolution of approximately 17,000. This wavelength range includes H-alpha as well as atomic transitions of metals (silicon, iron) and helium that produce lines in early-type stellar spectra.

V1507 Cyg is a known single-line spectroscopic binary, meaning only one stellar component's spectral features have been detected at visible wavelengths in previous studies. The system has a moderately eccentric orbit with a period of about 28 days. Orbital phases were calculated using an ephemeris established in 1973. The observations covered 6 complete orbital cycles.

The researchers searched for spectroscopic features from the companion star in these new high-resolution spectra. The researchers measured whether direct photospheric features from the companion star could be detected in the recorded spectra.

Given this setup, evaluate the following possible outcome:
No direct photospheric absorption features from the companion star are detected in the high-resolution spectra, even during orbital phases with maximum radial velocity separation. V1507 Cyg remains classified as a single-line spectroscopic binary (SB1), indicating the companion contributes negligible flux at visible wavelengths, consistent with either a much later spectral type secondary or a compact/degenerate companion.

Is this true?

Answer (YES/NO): NO